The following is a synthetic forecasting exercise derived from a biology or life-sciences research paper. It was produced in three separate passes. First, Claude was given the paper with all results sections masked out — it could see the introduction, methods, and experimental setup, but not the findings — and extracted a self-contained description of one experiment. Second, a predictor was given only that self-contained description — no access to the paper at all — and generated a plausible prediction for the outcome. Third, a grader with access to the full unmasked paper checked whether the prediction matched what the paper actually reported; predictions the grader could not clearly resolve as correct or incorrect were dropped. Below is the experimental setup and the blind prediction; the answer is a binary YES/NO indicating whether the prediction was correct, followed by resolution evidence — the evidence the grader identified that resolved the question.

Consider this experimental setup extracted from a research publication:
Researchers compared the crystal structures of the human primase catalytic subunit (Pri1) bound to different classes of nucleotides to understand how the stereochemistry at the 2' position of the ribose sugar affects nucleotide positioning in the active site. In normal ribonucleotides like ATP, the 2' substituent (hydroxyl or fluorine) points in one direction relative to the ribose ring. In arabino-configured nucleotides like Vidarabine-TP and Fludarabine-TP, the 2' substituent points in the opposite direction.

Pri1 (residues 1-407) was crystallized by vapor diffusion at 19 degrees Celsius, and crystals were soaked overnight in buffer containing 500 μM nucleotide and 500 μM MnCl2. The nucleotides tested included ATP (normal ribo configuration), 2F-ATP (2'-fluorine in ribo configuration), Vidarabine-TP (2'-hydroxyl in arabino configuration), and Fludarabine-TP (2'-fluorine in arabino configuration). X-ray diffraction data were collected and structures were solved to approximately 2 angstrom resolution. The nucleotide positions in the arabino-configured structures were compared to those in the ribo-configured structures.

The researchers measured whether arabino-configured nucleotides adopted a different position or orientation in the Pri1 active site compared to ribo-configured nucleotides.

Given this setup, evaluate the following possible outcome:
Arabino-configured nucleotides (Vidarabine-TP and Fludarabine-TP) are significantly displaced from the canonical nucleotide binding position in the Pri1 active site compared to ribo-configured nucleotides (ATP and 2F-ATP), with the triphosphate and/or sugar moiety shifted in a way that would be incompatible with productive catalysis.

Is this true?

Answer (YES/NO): NO